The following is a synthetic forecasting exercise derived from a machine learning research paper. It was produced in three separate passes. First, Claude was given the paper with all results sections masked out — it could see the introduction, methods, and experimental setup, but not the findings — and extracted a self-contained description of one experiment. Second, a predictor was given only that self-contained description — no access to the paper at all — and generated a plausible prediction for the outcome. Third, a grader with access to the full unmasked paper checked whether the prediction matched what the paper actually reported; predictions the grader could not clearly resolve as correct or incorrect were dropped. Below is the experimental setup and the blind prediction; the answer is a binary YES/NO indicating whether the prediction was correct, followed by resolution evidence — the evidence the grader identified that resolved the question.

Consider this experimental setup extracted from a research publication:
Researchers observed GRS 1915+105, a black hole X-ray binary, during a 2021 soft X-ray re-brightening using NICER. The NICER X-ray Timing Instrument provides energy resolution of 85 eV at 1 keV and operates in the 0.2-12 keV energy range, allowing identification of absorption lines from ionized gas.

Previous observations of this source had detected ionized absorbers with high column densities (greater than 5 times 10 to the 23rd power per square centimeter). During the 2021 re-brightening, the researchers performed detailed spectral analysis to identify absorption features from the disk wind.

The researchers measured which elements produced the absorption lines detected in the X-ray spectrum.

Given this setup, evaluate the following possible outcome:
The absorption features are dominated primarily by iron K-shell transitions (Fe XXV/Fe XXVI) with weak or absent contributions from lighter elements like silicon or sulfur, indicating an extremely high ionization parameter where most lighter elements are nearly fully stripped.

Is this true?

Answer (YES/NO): NO